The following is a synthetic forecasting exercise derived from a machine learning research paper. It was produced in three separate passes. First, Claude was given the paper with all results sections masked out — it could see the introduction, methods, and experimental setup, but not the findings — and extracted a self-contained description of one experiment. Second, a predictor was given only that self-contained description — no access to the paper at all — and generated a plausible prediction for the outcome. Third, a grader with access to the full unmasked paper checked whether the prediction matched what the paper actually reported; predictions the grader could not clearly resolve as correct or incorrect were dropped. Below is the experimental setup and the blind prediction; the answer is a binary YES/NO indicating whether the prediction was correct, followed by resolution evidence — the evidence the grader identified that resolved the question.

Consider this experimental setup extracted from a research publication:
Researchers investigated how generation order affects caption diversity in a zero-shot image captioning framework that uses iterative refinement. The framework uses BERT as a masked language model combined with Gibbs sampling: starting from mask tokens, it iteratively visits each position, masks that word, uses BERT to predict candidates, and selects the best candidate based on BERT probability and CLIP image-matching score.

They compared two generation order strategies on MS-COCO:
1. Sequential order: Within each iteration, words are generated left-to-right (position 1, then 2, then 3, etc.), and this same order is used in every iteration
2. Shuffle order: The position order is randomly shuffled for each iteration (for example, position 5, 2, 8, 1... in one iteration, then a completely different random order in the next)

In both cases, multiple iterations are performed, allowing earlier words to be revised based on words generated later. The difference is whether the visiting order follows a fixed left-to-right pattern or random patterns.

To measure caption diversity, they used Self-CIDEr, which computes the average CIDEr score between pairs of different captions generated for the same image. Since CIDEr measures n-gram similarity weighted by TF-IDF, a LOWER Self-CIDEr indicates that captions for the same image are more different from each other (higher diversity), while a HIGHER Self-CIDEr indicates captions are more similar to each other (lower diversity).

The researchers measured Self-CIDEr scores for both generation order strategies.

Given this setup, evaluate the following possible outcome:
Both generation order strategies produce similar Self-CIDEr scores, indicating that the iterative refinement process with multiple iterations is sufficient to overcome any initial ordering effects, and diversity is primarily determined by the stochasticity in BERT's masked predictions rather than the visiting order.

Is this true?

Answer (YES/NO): NO